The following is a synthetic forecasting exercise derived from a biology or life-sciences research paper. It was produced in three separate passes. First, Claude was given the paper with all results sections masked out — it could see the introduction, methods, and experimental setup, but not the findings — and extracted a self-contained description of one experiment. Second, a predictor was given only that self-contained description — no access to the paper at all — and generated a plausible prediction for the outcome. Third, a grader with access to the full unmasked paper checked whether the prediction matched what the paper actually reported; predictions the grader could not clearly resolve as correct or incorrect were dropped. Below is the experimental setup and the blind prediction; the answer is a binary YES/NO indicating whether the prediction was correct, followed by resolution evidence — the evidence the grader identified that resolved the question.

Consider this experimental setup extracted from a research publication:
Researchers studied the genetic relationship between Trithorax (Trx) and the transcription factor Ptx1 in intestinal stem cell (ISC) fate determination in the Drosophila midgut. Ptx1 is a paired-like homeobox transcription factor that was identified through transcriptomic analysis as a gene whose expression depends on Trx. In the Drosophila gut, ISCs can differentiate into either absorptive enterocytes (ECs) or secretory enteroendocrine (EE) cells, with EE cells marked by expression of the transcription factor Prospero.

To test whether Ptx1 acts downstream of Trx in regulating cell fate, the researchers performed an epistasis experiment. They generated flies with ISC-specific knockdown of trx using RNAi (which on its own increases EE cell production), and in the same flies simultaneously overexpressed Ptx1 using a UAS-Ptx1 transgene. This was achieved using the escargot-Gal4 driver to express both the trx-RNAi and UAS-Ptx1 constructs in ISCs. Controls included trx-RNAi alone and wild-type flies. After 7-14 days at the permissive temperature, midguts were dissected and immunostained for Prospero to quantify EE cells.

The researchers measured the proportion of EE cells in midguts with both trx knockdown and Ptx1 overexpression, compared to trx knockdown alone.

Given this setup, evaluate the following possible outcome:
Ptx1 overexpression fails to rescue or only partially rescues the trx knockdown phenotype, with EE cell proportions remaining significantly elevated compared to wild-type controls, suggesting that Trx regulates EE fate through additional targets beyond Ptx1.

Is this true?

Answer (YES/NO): NO